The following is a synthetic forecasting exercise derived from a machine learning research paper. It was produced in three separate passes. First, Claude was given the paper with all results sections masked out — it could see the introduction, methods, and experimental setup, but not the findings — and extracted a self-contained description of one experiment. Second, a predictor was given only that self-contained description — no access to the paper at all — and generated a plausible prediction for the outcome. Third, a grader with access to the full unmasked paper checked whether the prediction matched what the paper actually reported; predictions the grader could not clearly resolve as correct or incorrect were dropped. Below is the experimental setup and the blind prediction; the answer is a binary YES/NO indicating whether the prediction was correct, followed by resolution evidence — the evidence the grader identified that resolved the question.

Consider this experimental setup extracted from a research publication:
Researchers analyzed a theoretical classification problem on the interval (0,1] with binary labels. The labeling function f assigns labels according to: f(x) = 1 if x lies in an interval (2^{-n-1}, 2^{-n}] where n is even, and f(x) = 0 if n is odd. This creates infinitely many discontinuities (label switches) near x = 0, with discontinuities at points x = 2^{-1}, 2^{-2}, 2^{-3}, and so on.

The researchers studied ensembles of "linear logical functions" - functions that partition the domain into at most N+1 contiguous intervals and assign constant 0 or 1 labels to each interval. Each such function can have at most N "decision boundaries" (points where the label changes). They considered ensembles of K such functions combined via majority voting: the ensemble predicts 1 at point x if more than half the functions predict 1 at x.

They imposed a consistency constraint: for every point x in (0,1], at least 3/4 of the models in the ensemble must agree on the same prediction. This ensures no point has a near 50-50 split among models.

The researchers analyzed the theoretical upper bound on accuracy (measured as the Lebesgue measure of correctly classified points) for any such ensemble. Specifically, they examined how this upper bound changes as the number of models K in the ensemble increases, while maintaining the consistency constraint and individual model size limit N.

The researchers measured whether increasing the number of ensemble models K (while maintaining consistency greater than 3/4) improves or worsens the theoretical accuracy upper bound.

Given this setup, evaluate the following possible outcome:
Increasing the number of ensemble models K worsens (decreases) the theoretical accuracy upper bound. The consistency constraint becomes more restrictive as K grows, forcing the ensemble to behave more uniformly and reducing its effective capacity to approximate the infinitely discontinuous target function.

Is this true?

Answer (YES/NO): YES